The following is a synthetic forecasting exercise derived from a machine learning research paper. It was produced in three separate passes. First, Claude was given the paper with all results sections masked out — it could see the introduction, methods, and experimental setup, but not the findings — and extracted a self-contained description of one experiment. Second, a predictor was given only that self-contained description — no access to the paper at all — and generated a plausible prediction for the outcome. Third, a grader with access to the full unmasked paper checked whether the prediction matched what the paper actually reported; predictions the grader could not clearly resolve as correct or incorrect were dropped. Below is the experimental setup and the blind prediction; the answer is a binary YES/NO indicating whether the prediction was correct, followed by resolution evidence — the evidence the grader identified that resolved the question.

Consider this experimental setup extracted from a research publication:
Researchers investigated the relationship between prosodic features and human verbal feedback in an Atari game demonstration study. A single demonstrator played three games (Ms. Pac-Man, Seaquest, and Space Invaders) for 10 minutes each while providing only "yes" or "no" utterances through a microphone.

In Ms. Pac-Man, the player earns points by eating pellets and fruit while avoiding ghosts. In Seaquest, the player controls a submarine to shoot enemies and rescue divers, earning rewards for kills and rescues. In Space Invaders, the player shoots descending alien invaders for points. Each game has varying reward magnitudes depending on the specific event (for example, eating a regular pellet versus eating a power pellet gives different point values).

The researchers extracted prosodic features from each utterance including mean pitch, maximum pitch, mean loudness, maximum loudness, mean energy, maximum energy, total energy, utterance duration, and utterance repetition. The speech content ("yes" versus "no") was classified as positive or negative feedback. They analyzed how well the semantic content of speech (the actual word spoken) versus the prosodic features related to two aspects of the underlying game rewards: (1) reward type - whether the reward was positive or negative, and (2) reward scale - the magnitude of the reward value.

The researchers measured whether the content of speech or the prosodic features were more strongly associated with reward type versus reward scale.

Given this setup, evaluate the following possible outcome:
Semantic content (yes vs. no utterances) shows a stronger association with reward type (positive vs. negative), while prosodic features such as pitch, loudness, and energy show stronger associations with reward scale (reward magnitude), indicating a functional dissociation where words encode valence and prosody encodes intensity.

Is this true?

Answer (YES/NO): YES